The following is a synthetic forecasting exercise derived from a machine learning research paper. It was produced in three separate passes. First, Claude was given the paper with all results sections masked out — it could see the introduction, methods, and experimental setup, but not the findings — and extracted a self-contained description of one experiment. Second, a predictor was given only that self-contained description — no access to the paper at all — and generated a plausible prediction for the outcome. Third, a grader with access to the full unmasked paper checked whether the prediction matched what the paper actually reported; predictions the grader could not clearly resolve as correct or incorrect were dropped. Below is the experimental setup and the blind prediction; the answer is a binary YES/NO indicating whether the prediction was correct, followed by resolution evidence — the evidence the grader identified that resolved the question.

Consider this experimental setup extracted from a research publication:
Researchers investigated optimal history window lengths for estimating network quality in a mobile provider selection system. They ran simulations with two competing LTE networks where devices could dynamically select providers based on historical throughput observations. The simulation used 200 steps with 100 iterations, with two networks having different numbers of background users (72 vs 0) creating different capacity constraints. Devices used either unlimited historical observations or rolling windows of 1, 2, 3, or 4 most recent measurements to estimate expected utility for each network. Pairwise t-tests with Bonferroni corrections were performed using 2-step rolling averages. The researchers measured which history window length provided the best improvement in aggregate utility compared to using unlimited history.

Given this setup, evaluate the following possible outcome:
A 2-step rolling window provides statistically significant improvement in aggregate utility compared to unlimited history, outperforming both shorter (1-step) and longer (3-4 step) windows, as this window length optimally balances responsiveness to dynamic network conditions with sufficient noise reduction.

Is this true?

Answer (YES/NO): YES